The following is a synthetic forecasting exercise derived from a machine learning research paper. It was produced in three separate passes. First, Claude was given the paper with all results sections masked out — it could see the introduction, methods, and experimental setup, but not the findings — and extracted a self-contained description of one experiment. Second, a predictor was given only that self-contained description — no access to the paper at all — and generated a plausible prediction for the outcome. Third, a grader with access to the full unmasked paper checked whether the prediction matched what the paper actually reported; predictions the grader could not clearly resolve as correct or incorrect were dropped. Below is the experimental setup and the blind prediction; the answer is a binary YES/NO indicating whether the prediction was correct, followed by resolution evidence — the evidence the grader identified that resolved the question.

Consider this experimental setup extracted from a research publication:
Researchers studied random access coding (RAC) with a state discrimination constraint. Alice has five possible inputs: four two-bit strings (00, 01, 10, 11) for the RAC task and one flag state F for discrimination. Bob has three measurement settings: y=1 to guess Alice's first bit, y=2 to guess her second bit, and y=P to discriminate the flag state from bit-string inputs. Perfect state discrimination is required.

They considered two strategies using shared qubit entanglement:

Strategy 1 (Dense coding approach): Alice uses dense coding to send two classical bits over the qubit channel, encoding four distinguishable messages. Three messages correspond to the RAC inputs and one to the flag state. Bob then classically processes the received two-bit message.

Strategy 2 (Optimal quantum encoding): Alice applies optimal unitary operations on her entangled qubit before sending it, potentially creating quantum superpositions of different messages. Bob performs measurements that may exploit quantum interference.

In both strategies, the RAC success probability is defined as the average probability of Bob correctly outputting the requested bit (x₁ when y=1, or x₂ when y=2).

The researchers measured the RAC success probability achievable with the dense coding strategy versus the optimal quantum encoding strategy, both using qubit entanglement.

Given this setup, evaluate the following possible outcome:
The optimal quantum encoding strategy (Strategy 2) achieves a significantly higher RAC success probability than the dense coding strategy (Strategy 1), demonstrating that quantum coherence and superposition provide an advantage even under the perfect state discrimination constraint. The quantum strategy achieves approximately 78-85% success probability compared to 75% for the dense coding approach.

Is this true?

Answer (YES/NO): NO